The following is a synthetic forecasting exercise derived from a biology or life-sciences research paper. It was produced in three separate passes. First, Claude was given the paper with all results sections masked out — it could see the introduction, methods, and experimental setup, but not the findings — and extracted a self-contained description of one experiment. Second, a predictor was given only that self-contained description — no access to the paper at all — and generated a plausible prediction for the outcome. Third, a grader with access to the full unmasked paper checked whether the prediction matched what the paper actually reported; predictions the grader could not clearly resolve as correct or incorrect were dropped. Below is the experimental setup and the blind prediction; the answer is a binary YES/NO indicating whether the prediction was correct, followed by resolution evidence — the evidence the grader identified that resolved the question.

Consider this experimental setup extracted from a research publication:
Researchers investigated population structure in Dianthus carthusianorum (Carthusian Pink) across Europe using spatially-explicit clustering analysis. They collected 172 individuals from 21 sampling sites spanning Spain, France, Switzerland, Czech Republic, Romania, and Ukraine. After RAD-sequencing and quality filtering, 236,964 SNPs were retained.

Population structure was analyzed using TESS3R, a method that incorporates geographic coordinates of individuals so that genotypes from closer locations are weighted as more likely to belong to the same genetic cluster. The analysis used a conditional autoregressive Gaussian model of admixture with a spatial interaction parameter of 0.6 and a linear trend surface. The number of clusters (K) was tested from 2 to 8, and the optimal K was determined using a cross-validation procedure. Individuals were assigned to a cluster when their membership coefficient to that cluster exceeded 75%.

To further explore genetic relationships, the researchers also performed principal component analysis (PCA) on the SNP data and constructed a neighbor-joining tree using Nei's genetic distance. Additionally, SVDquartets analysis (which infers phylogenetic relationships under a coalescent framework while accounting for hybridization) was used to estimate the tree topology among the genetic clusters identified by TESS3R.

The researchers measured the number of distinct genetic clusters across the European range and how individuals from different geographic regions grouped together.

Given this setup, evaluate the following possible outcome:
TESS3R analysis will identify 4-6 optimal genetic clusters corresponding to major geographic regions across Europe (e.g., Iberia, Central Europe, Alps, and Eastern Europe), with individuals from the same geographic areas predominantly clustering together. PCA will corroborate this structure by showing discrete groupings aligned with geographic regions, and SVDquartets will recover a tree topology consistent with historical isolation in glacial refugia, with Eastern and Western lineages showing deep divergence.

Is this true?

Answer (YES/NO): NO